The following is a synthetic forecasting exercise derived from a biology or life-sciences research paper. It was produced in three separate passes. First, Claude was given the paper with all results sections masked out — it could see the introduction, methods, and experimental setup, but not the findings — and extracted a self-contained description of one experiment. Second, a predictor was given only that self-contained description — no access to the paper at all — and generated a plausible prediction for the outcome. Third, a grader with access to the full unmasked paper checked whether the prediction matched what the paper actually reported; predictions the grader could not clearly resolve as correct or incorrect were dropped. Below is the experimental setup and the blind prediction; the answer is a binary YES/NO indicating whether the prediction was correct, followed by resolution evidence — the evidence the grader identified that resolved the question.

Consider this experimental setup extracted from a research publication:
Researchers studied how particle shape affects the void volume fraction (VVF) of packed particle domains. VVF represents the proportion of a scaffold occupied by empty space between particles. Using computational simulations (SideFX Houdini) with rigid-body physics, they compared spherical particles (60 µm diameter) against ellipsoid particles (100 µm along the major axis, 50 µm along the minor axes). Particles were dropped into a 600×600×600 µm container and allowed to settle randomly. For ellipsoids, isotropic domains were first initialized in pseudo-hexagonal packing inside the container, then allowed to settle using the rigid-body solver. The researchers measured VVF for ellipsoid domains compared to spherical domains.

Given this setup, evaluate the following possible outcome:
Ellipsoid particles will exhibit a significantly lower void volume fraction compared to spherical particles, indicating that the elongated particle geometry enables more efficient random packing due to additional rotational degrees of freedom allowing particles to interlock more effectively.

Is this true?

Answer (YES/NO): YES